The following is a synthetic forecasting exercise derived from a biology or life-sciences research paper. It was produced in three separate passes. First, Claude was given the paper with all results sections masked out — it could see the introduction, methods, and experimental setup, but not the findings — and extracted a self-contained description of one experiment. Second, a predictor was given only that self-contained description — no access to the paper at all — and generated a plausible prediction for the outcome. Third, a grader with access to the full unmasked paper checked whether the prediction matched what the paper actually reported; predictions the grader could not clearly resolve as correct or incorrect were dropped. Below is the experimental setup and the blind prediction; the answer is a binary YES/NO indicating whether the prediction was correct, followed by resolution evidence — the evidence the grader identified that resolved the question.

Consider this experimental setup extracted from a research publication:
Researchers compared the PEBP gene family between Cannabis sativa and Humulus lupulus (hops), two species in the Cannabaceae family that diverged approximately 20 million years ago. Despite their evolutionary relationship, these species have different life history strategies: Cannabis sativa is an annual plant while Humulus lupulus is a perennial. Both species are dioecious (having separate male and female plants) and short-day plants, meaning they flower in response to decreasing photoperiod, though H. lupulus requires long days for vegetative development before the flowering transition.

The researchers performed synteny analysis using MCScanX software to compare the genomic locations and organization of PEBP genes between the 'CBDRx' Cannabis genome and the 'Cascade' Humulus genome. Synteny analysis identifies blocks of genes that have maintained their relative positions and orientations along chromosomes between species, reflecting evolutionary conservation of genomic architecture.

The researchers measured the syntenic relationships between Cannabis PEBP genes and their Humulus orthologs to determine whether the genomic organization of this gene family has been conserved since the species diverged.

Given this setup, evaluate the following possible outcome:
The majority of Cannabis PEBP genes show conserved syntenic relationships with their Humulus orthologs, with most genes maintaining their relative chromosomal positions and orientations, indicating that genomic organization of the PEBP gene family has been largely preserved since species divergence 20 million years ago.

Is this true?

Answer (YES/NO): YES